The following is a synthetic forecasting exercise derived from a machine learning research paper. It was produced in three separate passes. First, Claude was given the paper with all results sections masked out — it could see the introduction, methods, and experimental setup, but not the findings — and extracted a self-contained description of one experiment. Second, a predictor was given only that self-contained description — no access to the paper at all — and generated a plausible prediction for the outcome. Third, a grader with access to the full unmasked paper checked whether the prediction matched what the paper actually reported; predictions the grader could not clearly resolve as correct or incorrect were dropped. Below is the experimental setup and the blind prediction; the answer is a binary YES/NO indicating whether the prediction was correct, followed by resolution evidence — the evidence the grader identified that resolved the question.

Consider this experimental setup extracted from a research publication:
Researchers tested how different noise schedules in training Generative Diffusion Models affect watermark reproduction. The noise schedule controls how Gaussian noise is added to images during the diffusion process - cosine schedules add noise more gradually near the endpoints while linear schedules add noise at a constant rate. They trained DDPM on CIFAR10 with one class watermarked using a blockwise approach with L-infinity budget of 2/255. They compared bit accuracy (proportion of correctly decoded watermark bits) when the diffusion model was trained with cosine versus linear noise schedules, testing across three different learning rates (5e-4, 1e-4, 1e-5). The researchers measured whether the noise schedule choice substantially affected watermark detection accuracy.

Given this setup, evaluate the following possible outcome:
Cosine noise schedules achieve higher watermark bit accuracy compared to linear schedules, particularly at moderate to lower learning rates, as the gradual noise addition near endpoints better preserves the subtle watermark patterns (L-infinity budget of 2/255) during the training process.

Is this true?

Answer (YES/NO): NO